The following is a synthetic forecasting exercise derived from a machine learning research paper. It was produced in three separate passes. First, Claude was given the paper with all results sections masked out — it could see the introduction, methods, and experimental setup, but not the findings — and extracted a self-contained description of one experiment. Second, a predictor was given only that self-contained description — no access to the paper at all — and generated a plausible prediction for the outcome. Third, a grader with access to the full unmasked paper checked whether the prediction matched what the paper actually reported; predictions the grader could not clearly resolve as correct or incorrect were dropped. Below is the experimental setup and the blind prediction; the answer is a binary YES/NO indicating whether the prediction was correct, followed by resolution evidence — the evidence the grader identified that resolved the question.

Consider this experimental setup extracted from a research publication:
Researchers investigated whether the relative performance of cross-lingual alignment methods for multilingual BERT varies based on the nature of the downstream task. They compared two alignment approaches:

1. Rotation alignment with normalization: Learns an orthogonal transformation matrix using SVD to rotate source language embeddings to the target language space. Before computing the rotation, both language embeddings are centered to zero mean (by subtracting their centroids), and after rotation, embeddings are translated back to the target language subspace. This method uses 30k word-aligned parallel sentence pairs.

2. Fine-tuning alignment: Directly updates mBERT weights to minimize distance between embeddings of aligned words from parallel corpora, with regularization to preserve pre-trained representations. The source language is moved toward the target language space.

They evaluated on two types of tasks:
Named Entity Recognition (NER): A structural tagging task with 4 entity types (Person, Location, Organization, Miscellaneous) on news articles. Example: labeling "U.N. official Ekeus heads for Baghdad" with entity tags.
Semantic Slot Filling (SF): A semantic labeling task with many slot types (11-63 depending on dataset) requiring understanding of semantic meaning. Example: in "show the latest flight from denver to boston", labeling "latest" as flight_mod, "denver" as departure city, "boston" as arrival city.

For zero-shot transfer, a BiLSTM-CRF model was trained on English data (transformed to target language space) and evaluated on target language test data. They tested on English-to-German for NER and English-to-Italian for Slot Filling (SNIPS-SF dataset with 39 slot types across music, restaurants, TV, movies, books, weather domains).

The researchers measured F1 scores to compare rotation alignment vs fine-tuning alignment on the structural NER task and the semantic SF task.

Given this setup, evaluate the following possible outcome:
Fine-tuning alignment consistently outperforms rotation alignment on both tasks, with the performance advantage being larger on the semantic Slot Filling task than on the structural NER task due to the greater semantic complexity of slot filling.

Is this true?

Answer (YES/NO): NO